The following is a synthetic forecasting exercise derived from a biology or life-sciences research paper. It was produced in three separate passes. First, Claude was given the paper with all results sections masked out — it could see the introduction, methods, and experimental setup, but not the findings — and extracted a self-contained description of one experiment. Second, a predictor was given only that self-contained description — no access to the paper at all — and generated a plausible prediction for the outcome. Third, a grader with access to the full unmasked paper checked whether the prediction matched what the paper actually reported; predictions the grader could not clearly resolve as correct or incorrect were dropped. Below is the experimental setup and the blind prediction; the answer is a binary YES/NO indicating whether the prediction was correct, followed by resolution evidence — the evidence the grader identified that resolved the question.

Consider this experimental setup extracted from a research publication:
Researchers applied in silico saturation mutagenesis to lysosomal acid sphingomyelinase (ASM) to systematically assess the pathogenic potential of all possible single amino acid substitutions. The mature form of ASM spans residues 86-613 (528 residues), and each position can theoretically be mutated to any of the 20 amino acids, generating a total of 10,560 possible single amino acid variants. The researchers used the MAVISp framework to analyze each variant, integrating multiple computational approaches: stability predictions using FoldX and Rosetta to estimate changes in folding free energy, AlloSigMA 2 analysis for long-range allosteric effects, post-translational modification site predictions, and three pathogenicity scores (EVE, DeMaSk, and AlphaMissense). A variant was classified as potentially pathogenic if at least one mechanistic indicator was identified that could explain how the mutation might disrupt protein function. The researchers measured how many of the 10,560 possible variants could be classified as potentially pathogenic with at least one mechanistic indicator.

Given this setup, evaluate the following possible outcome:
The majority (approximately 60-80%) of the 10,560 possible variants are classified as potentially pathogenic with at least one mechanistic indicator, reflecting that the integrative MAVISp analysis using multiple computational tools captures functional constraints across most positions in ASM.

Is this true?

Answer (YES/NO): NO